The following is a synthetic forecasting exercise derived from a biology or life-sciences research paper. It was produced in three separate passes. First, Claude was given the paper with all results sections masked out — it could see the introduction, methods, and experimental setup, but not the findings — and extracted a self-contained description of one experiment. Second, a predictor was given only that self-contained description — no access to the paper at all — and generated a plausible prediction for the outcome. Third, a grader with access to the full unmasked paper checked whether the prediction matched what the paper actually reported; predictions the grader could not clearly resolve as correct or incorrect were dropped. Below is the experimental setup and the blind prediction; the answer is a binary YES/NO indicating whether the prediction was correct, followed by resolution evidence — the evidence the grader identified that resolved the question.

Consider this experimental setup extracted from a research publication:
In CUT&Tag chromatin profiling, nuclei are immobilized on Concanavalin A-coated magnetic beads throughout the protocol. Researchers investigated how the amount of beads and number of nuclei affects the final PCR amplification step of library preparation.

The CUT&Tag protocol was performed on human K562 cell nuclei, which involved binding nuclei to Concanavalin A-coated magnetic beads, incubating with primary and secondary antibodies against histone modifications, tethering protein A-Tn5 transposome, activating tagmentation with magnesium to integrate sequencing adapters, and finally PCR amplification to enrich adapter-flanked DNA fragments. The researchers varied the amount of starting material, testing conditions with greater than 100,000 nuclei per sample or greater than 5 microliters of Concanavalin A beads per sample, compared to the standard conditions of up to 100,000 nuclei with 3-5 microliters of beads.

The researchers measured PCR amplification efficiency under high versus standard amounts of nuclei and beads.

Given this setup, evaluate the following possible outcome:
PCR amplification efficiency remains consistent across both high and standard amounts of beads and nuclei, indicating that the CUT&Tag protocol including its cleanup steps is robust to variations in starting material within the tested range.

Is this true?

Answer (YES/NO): NO